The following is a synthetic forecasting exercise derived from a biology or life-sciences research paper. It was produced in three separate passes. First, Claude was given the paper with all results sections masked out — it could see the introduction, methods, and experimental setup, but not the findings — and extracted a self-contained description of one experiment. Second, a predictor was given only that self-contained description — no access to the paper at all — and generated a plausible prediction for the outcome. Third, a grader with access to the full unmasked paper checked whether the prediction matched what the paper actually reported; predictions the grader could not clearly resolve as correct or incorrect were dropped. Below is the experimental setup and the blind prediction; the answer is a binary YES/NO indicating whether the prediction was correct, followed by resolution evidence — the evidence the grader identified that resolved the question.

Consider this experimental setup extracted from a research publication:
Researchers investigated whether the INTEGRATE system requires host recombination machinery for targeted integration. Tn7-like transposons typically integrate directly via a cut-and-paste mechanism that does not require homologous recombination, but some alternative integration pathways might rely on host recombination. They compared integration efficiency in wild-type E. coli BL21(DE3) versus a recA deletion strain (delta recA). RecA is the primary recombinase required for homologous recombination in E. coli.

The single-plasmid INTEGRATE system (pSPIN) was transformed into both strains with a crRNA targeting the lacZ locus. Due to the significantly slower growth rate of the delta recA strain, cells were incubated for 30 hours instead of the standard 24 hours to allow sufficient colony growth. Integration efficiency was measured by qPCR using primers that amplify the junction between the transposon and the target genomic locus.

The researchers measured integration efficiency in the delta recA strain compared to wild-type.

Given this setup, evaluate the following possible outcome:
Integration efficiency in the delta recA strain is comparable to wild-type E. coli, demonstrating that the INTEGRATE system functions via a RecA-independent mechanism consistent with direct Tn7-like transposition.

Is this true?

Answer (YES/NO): YES